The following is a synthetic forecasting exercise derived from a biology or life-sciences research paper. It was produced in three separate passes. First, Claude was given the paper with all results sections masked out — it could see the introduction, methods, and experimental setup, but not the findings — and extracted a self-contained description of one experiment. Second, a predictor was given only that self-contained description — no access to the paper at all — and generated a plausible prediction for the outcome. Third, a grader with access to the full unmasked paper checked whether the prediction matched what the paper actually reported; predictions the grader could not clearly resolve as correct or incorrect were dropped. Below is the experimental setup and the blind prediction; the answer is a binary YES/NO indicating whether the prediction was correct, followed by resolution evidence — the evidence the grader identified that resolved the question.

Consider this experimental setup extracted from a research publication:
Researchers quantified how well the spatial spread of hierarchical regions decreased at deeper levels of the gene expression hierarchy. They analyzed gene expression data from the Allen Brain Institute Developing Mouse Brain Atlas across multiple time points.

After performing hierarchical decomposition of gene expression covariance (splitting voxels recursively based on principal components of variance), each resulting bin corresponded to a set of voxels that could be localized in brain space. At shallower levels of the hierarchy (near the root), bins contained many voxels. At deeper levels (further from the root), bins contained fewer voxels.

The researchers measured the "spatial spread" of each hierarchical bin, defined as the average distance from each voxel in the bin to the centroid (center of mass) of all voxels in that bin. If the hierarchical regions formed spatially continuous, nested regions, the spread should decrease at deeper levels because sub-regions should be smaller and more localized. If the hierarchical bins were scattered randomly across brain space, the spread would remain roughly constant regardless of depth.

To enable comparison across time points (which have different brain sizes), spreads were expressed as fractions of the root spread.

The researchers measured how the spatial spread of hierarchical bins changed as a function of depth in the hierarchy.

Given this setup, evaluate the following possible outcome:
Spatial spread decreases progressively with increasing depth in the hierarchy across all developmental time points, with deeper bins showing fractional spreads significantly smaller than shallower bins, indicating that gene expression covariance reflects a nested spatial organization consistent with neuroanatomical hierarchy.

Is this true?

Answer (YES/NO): NO